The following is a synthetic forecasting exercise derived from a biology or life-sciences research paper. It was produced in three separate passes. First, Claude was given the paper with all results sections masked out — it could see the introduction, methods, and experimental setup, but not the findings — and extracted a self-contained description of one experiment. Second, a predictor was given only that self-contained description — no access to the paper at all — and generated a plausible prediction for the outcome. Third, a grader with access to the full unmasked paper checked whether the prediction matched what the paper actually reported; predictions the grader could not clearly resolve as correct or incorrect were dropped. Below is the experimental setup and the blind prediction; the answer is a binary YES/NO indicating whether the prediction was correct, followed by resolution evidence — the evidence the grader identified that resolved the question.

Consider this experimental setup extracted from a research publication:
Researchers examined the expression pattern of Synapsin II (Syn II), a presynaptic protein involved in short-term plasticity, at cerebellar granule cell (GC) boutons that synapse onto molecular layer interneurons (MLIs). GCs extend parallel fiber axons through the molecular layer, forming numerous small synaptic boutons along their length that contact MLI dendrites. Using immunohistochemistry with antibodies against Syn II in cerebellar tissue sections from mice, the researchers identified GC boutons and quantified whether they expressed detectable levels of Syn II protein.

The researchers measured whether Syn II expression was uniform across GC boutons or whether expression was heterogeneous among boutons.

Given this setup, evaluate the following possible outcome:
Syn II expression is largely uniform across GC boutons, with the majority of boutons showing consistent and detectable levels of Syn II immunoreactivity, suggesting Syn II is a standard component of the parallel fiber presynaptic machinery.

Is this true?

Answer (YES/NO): NO